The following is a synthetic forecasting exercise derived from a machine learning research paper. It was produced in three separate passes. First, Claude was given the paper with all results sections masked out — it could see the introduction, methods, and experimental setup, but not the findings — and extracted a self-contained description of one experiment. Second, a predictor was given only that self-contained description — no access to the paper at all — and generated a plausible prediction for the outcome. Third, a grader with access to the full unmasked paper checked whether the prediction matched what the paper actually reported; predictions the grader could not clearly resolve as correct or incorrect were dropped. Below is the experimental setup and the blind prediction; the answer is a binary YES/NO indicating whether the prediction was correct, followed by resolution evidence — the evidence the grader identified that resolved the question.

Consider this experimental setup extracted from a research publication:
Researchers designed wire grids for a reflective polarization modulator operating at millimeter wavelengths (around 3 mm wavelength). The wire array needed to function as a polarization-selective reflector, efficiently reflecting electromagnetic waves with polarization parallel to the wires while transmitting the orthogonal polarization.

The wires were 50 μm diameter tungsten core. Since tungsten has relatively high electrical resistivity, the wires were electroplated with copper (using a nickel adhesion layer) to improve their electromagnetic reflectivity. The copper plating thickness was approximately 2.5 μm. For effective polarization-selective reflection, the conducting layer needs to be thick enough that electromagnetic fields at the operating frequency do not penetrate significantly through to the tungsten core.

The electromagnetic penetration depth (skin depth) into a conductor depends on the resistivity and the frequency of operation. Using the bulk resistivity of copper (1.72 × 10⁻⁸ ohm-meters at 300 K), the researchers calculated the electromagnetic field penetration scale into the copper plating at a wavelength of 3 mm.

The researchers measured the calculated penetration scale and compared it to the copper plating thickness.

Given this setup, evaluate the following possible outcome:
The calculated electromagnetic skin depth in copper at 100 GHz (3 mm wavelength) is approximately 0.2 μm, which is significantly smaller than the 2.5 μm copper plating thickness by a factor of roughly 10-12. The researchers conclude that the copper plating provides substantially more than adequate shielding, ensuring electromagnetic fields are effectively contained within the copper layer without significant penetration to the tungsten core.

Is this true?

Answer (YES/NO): YES